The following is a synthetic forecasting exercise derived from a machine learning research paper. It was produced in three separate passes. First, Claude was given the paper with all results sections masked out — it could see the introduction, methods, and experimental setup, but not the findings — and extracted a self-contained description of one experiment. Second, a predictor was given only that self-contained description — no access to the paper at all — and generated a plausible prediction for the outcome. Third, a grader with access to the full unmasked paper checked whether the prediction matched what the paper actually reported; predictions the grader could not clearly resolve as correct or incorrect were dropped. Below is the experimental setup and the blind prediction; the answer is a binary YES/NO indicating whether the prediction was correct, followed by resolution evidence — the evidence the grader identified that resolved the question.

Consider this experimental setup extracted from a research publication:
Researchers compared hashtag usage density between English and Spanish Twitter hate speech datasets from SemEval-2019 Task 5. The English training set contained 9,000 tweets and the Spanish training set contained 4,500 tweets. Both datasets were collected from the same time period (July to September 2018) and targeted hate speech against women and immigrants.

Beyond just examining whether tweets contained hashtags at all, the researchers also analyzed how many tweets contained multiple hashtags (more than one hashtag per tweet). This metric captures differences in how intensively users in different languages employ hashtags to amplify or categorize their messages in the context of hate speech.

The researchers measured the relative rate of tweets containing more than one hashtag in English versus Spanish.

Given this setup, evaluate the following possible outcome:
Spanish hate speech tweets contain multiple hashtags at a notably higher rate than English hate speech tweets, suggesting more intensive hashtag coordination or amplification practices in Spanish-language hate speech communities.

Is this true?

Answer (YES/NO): NO